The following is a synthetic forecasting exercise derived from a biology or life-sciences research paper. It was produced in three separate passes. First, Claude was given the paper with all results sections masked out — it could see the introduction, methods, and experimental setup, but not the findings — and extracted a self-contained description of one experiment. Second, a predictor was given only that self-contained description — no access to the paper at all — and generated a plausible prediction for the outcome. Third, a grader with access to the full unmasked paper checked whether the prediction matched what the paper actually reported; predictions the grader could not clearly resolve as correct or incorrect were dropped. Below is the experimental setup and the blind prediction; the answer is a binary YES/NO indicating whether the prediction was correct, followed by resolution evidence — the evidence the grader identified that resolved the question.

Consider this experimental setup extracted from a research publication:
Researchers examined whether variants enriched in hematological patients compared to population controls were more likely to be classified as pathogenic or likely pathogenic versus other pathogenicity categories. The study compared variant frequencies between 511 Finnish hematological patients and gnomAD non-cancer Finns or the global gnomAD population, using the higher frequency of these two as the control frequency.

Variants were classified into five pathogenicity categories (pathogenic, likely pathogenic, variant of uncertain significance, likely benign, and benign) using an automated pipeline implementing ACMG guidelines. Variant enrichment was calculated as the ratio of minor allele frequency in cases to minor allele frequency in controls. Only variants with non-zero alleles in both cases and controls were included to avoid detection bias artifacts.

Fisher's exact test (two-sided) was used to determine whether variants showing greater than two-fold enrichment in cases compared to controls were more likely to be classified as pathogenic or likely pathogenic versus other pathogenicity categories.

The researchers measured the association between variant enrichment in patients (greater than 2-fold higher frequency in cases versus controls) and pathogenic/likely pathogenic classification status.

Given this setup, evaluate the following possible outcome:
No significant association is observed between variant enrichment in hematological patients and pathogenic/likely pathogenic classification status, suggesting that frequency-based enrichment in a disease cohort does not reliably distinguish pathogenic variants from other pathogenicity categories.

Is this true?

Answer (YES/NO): NO